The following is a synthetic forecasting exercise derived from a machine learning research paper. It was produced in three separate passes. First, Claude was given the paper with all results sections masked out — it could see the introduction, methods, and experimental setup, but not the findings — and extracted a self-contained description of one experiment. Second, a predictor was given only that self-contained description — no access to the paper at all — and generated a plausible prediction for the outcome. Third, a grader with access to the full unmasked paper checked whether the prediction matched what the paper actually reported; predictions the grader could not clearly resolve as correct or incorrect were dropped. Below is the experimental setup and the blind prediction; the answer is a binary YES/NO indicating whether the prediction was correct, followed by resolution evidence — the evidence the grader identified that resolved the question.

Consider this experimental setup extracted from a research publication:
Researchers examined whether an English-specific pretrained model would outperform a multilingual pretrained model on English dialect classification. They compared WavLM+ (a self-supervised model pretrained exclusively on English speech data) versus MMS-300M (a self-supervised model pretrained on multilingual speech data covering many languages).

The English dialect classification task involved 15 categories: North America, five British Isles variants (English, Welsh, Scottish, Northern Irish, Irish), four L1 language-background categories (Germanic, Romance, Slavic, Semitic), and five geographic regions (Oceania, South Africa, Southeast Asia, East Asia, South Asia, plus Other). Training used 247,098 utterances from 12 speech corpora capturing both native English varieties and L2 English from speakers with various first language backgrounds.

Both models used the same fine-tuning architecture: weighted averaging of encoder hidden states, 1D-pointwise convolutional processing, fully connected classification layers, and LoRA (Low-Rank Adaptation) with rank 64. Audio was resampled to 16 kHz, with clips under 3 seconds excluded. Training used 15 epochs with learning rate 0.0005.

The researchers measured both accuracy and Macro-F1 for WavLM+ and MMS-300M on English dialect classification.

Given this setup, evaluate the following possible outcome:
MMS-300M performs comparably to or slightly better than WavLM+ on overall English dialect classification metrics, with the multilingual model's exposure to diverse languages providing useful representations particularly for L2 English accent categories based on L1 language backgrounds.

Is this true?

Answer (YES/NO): NO